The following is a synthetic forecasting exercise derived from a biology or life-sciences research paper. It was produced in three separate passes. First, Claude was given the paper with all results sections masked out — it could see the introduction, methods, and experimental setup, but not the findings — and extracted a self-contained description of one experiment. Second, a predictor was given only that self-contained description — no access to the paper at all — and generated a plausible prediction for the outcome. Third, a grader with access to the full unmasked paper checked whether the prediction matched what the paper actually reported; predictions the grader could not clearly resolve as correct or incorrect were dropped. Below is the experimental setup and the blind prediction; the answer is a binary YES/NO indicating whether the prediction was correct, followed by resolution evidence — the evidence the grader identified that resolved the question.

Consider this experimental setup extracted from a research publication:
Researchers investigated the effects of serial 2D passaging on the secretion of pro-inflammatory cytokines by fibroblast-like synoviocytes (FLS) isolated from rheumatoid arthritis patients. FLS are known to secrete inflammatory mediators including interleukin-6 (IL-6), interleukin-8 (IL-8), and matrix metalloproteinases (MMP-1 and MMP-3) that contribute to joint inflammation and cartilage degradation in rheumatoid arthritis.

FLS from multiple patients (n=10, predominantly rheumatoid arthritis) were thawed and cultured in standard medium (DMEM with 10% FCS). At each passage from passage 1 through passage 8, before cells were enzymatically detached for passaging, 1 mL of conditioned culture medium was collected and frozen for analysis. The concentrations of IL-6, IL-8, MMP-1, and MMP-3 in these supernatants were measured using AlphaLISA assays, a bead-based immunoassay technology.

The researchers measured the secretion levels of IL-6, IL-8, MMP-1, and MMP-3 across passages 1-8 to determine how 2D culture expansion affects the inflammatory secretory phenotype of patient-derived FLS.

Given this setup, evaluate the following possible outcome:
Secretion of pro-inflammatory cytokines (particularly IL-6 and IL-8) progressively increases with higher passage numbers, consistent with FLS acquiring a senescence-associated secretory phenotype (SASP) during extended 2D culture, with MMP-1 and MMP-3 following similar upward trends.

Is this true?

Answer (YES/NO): NO